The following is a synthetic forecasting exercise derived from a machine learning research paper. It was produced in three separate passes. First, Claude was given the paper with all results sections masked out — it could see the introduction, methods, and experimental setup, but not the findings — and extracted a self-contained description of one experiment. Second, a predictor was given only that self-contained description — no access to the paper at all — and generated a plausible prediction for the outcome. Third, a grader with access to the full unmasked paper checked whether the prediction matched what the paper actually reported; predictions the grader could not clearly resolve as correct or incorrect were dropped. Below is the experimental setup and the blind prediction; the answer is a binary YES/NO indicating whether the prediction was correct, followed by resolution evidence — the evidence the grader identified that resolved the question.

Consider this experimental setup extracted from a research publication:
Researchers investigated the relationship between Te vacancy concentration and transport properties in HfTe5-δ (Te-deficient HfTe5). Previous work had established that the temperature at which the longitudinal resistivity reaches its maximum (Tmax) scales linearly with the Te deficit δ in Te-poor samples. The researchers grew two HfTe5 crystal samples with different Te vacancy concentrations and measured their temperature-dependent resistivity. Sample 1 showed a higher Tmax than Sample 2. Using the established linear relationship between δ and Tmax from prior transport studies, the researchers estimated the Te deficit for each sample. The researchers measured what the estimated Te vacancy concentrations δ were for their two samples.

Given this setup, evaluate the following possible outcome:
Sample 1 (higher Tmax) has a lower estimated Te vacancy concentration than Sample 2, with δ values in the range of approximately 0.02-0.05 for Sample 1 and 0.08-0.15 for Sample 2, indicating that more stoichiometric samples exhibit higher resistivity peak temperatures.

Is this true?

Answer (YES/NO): NO